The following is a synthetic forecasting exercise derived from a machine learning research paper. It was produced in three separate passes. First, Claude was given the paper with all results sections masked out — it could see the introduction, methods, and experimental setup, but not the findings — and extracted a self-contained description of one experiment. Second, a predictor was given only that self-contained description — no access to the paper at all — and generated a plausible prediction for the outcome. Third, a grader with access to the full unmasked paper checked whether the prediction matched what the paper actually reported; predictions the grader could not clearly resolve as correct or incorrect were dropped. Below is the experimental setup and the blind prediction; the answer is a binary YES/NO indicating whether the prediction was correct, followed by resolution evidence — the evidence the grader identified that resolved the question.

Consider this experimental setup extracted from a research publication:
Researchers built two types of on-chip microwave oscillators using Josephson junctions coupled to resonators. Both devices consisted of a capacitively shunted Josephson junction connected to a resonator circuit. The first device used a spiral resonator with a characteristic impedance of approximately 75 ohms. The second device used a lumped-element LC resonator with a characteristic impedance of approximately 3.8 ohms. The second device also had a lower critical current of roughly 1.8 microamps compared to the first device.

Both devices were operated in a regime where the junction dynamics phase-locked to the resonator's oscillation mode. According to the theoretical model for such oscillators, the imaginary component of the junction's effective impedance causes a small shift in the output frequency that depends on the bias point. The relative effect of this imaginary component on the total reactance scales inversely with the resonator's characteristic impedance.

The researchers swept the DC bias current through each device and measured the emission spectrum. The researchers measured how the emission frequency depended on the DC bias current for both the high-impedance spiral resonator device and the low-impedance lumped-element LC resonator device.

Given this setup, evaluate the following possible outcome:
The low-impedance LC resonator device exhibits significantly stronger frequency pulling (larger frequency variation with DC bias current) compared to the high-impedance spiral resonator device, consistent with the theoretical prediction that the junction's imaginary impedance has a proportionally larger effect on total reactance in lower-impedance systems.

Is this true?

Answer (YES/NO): YES